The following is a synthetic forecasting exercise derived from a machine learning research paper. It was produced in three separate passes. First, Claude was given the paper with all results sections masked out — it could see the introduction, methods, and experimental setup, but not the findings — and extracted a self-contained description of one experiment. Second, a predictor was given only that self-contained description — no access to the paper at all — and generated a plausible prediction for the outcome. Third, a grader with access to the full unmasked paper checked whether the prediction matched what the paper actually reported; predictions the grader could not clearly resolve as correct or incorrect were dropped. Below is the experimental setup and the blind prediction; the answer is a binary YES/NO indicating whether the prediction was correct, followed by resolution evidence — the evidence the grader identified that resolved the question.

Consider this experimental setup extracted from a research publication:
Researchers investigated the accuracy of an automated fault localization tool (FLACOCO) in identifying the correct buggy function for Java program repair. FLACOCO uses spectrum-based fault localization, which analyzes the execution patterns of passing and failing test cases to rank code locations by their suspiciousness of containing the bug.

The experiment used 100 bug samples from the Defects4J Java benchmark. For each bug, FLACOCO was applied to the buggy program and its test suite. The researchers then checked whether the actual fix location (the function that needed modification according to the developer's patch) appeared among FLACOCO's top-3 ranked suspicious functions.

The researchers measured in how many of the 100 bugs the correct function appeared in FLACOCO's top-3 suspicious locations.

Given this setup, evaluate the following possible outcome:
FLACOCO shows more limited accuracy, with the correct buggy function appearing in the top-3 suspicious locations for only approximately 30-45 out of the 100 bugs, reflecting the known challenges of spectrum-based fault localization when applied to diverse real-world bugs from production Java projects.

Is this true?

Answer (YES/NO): NO